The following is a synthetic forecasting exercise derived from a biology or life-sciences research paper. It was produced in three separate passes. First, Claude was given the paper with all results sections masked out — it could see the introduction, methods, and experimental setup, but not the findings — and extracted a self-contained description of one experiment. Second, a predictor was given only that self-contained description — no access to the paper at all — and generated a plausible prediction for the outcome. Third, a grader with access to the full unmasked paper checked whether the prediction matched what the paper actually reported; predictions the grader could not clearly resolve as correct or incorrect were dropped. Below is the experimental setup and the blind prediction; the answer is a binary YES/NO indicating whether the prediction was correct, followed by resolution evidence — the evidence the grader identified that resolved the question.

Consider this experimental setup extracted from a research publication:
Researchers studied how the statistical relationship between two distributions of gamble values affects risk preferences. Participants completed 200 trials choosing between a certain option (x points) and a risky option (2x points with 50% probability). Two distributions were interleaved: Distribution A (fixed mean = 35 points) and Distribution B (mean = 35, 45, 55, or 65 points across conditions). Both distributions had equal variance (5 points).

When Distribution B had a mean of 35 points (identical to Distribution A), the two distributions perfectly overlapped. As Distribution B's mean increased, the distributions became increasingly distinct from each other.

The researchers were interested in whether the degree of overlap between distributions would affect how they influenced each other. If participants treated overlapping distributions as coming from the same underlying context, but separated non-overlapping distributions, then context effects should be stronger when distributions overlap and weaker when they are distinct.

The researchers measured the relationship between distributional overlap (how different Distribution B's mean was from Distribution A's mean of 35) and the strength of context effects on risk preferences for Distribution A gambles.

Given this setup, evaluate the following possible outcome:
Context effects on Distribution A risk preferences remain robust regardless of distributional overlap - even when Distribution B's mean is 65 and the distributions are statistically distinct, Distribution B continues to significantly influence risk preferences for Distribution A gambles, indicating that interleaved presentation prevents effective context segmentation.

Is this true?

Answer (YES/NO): NO